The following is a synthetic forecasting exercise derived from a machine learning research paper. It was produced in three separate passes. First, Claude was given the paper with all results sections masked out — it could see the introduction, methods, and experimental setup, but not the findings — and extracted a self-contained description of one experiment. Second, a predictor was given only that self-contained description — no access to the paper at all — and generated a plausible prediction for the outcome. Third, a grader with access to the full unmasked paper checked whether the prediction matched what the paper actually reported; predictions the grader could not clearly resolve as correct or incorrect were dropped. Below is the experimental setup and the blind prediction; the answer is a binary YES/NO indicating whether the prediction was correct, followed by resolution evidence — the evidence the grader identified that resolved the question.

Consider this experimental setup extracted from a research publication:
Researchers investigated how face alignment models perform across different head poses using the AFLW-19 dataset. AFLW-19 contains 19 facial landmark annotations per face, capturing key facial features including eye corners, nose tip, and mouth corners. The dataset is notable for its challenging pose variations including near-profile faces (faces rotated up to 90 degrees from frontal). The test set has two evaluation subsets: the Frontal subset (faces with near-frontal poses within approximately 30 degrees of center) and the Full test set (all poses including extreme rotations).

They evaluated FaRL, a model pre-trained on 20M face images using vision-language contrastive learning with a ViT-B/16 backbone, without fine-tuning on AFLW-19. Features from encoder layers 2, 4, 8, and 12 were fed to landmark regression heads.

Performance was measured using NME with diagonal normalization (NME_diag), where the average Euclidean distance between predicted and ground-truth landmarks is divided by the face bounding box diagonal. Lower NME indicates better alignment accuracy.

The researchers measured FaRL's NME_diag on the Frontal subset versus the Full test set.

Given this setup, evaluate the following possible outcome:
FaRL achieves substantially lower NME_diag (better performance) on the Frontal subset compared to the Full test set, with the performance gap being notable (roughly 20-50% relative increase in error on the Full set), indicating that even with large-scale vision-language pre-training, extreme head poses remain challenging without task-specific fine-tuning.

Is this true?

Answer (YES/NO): NO